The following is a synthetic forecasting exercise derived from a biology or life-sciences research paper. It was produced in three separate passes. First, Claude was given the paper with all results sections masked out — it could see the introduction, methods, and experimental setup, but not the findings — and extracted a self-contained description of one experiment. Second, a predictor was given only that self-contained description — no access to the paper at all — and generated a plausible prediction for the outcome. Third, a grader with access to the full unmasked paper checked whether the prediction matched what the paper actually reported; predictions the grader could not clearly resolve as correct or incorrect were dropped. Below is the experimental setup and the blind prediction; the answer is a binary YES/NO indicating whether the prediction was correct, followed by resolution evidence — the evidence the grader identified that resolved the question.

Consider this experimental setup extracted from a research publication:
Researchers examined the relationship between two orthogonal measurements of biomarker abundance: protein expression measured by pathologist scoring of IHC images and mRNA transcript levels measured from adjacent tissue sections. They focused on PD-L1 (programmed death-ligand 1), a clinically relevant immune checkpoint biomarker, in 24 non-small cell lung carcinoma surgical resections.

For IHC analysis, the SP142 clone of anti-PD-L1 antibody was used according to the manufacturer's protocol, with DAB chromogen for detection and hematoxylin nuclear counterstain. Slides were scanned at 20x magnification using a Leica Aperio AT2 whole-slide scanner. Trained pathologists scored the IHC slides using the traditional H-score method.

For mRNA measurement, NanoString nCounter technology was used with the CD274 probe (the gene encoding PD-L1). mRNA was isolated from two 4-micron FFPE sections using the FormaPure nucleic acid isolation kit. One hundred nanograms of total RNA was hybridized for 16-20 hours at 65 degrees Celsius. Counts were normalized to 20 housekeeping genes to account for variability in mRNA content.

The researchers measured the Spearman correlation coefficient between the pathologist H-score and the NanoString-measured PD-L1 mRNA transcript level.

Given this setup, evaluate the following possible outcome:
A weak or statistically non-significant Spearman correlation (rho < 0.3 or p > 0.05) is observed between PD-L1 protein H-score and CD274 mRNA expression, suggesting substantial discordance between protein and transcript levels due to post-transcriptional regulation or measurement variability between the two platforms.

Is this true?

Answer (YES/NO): NO